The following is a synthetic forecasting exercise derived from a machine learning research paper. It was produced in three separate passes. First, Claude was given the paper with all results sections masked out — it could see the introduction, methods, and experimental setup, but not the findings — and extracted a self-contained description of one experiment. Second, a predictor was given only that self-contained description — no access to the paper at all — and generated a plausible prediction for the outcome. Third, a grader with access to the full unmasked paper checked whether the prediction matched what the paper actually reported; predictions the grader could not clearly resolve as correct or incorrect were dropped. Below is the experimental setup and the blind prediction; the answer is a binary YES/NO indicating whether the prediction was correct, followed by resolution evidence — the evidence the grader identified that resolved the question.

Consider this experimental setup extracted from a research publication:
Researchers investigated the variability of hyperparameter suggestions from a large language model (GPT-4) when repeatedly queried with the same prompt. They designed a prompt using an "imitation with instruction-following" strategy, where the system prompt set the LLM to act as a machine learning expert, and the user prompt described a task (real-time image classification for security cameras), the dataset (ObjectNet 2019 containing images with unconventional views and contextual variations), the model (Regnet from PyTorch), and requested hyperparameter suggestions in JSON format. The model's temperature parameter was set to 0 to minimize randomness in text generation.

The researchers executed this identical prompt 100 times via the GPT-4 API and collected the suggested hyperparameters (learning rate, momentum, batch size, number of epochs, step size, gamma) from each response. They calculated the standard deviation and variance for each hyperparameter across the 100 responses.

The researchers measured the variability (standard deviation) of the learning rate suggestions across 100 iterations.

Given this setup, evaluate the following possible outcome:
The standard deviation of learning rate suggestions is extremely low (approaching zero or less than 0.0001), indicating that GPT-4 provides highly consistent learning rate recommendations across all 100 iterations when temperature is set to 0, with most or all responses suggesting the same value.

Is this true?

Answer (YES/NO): YES